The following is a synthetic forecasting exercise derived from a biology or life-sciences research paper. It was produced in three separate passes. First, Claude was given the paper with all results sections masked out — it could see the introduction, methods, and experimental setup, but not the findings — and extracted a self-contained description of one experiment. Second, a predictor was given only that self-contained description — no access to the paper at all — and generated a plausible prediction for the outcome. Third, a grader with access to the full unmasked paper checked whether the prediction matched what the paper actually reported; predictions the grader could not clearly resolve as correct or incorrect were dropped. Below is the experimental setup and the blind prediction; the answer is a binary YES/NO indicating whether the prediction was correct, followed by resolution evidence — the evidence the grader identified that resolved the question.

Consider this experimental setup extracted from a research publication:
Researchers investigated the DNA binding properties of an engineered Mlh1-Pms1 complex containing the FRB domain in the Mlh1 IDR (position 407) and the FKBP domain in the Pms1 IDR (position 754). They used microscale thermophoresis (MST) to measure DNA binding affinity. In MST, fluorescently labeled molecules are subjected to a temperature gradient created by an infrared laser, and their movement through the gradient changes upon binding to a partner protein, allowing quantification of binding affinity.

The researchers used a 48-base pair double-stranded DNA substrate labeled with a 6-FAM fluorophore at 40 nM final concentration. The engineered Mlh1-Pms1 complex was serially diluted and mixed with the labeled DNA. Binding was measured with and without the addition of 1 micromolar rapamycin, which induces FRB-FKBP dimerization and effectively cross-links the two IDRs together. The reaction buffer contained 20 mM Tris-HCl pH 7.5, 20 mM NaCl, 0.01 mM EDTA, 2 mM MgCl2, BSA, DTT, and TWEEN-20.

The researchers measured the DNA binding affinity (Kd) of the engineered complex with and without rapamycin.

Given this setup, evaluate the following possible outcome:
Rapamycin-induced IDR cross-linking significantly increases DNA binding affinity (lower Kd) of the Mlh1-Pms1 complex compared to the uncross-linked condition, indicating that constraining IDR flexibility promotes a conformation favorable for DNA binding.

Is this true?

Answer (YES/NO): NO